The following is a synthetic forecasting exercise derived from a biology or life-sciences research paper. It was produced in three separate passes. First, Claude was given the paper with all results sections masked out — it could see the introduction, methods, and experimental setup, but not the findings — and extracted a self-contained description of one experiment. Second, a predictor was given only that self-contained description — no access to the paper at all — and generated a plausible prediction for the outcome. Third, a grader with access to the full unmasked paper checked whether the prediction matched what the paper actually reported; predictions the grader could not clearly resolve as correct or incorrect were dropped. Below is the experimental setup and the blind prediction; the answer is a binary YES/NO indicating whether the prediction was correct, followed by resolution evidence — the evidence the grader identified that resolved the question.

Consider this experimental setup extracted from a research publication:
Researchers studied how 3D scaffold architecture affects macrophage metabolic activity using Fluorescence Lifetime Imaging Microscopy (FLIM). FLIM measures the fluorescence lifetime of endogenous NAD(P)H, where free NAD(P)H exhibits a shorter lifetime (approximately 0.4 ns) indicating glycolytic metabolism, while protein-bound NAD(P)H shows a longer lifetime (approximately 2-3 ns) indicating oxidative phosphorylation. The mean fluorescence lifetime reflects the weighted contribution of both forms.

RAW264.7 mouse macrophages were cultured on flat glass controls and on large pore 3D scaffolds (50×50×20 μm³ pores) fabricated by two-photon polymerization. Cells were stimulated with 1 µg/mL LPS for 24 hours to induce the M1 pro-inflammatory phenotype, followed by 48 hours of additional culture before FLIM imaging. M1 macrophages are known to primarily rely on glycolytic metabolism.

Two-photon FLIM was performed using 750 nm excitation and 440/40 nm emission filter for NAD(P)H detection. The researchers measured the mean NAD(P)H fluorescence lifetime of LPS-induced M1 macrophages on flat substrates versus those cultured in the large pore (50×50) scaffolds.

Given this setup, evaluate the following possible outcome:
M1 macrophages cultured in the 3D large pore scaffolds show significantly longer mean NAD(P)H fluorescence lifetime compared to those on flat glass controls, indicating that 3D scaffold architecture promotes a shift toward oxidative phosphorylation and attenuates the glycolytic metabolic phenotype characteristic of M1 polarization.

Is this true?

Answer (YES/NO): NO